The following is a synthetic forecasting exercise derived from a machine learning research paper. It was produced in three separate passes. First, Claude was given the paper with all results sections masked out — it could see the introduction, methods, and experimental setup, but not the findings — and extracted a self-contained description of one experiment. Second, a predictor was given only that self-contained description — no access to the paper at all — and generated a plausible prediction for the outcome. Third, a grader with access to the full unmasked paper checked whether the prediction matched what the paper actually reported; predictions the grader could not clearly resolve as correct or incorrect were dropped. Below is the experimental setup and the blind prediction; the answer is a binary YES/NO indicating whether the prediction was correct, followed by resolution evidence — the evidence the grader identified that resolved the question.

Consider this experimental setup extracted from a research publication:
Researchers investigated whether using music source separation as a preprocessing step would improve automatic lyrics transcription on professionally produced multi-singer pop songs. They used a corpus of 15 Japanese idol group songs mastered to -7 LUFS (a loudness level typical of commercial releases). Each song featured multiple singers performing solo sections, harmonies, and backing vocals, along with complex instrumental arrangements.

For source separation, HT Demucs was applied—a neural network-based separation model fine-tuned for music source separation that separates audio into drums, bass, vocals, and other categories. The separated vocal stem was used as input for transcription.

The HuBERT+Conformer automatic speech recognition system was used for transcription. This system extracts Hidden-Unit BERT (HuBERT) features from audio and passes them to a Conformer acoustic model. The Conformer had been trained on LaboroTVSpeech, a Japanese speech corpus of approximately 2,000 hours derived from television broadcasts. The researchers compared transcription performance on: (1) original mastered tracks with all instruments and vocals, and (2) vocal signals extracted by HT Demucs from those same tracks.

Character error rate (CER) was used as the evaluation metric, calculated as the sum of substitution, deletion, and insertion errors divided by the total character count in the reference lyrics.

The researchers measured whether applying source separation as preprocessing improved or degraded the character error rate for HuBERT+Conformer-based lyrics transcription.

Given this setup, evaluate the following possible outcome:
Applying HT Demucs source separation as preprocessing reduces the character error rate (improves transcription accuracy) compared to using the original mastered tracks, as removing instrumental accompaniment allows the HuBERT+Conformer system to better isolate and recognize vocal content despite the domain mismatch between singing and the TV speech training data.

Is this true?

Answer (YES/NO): YES